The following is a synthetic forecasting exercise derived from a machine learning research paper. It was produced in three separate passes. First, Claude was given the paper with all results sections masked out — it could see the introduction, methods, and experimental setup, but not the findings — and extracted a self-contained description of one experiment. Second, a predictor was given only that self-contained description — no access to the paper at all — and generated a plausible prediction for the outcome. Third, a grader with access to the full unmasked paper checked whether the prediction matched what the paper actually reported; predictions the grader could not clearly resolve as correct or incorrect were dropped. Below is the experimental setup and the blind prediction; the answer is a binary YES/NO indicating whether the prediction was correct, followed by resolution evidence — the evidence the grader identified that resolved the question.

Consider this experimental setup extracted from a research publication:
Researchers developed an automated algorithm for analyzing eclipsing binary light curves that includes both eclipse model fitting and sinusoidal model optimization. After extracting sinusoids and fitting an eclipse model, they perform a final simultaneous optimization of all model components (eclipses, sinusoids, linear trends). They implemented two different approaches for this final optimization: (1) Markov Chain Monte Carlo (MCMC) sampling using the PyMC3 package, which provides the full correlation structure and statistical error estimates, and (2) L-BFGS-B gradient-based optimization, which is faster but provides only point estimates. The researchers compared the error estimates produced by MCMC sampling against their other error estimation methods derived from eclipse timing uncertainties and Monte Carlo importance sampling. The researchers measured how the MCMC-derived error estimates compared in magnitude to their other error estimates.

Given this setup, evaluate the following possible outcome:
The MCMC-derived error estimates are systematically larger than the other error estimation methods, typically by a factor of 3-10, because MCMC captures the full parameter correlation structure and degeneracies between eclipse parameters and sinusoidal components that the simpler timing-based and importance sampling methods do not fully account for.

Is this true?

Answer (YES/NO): NO